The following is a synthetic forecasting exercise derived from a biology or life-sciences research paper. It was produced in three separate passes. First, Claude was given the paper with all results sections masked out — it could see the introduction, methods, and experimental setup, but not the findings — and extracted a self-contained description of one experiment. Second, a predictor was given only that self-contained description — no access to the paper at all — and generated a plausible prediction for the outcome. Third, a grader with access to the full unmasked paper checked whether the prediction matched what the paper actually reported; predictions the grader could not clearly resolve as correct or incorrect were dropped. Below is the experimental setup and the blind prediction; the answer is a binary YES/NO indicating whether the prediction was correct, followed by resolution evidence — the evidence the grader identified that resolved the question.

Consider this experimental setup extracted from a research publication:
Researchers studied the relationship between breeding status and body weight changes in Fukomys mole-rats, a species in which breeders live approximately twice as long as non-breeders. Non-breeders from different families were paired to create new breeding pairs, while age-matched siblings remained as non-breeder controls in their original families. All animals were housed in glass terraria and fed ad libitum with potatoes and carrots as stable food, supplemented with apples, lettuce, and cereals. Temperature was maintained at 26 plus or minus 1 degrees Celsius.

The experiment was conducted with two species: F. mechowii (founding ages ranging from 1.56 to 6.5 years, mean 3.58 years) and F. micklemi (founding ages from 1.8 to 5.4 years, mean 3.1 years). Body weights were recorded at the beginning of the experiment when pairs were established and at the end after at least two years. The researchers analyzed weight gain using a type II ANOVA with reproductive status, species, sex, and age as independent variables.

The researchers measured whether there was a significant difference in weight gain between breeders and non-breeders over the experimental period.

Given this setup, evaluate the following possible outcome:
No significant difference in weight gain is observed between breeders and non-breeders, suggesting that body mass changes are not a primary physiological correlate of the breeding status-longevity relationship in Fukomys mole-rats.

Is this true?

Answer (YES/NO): NO